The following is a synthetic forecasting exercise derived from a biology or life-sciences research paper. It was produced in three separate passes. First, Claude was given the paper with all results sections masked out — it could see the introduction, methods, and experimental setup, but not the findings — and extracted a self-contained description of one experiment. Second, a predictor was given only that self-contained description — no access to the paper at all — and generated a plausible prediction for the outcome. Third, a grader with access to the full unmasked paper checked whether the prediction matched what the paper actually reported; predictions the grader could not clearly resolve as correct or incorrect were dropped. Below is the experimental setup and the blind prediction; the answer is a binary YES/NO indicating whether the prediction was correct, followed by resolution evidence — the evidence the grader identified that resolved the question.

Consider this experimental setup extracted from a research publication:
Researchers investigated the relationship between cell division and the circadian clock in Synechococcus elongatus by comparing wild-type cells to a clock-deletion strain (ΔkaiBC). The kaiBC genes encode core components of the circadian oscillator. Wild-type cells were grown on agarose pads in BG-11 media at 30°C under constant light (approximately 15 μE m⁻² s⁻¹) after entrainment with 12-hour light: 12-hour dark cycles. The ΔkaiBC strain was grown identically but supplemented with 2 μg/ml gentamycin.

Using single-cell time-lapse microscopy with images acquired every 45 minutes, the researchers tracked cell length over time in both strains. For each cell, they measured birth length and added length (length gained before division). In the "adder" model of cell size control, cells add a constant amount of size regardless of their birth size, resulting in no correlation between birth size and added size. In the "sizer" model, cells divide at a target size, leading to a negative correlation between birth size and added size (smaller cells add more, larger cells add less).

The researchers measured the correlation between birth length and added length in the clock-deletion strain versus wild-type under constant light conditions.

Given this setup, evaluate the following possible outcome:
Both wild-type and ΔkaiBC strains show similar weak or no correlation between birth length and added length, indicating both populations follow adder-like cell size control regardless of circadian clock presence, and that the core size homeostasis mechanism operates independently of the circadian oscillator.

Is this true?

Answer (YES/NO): NO